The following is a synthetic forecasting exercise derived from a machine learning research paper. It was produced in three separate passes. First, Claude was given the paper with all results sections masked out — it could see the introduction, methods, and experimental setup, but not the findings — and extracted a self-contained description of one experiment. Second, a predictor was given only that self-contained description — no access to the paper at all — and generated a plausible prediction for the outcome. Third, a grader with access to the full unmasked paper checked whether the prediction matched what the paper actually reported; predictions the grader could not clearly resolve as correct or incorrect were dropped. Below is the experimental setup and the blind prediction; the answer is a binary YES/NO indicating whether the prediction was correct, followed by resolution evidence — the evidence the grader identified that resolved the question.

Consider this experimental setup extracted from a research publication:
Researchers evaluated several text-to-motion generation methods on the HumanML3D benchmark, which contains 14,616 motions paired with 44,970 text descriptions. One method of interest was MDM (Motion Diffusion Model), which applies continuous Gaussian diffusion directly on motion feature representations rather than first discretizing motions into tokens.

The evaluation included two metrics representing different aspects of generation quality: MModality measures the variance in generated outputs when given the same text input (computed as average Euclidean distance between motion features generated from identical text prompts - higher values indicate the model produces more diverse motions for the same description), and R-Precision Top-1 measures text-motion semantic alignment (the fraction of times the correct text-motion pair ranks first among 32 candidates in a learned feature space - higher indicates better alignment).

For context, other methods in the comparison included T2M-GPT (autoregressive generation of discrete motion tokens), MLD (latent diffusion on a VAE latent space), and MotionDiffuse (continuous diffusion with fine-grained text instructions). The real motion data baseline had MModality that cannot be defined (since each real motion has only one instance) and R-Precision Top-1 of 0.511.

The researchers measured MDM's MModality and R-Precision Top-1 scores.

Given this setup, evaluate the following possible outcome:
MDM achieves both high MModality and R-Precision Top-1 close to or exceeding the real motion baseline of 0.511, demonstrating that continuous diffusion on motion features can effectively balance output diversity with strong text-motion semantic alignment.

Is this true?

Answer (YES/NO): NO